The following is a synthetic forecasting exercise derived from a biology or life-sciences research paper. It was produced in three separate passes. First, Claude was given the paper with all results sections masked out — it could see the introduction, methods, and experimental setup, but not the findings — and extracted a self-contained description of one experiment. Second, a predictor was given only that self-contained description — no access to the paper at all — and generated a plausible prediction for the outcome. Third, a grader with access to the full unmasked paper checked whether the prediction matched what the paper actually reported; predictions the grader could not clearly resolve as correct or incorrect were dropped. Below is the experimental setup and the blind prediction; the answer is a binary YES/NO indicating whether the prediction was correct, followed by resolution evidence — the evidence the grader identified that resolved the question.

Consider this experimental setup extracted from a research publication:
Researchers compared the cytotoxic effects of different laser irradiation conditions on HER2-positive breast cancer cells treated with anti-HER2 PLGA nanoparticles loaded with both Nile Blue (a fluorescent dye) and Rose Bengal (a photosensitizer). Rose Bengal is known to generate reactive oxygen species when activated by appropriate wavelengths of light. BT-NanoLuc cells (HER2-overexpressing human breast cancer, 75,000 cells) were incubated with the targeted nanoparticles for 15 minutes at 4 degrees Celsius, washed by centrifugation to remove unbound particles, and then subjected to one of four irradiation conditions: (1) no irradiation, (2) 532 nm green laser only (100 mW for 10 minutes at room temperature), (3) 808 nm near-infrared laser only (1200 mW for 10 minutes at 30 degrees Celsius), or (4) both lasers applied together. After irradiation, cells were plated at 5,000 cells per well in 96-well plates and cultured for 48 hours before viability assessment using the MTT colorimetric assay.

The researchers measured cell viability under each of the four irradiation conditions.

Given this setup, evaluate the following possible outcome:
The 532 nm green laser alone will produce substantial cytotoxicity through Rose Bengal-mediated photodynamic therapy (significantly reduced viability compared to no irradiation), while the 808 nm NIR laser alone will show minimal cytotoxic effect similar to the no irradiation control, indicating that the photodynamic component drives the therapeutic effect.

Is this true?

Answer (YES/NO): NO